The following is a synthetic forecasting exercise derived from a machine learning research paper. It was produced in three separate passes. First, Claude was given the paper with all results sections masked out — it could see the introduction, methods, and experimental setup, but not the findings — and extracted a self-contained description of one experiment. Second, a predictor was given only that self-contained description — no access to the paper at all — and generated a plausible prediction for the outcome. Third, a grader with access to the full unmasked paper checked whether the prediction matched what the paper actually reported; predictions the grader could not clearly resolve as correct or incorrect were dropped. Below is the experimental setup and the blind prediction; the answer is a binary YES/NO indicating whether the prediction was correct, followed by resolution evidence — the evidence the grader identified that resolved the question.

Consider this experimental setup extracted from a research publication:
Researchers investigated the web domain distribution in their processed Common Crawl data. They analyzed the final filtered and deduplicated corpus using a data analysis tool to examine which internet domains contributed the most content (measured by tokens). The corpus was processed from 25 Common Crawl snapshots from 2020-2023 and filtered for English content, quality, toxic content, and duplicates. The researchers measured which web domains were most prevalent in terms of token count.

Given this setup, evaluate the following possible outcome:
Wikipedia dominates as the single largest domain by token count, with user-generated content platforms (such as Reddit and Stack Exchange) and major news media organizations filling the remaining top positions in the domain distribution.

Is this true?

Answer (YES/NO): NO